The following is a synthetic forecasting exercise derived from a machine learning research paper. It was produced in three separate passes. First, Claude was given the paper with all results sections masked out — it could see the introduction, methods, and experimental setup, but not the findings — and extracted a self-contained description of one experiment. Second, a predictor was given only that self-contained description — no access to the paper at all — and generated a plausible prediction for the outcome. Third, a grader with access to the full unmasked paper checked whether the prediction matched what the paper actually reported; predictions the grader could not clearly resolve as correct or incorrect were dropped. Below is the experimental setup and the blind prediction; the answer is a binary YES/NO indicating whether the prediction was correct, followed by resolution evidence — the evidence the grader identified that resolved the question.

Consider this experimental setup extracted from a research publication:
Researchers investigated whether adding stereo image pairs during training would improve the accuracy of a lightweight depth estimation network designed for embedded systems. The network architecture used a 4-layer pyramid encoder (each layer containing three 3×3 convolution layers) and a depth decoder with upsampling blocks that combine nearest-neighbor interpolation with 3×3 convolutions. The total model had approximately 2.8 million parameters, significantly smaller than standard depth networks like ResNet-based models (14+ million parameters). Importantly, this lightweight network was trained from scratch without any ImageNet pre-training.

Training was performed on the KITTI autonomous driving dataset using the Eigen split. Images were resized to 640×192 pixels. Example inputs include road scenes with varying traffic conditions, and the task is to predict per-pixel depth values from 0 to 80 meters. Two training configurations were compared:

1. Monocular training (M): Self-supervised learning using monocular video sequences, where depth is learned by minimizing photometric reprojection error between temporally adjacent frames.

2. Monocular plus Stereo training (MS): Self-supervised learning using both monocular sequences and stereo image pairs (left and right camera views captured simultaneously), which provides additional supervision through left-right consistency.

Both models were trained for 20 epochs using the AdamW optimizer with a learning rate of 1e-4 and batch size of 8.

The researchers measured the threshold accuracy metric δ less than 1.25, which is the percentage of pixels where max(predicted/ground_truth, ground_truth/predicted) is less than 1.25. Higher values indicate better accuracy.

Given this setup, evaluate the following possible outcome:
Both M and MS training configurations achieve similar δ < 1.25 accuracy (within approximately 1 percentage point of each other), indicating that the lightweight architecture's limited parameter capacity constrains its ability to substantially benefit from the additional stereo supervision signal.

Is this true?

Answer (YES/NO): NO